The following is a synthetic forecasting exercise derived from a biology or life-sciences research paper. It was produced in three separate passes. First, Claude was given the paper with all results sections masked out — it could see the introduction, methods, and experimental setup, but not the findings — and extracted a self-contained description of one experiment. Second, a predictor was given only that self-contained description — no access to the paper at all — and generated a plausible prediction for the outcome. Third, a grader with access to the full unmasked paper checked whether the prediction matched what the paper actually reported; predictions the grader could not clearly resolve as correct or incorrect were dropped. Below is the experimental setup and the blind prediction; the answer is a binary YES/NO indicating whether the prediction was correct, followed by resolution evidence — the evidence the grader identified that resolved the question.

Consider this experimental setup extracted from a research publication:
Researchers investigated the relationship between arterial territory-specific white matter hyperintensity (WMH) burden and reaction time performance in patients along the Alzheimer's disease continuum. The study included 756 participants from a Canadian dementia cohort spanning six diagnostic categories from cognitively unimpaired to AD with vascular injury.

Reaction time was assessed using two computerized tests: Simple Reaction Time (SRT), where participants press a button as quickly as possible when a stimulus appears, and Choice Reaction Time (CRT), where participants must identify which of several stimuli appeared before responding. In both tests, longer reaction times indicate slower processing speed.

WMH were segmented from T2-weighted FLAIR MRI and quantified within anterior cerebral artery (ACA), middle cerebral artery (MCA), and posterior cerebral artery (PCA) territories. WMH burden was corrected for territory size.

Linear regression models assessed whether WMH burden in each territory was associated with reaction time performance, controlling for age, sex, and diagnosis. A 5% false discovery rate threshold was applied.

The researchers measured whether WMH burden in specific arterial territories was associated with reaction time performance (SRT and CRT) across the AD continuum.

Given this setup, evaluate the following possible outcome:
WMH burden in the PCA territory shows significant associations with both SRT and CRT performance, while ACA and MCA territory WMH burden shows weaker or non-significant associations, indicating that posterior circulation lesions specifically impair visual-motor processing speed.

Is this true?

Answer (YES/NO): NO